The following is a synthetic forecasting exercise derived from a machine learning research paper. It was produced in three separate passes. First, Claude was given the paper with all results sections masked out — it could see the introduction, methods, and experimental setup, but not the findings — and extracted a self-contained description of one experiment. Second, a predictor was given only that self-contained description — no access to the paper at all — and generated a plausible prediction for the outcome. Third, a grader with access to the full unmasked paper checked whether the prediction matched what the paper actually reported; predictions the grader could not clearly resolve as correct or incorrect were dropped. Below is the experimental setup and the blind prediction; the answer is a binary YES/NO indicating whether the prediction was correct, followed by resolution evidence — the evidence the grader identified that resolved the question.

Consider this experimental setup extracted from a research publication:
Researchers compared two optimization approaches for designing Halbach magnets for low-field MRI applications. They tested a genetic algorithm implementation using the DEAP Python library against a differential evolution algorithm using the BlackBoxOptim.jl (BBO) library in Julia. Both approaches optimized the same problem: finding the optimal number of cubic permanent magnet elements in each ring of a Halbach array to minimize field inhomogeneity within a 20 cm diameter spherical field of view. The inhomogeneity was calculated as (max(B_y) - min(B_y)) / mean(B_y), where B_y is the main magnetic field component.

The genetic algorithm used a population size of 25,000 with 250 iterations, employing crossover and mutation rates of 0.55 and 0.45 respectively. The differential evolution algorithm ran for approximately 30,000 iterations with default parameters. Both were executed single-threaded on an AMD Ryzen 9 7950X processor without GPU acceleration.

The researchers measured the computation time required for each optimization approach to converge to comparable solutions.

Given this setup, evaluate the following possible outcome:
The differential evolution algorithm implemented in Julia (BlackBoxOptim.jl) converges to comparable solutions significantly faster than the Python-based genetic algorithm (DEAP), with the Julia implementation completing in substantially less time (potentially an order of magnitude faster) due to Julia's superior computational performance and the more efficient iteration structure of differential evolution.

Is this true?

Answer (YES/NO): YES